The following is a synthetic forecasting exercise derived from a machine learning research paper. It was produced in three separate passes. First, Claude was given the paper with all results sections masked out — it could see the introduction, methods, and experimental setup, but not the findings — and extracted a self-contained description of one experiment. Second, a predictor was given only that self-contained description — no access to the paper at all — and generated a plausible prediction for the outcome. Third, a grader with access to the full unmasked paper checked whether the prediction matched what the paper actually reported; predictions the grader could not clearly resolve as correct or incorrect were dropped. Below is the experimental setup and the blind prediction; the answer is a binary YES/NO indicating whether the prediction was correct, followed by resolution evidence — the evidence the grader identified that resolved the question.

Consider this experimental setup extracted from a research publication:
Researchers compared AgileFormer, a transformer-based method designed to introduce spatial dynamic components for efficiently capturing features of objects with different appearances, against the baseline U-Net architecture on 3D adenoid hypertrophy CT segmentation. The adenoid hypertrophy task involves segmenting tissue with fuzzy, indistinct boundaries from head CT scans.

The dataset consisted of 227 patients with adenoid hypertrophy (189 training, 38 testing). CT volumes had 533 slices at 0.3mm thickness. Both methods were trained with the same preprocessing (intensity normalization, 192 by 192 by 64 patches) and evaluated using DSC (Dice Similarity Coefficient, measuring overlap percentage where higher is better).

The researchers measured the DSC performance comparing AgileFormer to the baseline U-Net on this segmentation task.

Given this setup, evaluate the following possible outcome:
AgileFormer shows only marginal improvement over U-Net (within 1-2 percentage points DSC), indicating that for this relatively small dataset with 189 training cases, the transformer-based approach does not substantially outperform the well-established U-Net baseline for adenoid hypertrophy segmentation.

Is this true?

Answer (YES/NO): NO